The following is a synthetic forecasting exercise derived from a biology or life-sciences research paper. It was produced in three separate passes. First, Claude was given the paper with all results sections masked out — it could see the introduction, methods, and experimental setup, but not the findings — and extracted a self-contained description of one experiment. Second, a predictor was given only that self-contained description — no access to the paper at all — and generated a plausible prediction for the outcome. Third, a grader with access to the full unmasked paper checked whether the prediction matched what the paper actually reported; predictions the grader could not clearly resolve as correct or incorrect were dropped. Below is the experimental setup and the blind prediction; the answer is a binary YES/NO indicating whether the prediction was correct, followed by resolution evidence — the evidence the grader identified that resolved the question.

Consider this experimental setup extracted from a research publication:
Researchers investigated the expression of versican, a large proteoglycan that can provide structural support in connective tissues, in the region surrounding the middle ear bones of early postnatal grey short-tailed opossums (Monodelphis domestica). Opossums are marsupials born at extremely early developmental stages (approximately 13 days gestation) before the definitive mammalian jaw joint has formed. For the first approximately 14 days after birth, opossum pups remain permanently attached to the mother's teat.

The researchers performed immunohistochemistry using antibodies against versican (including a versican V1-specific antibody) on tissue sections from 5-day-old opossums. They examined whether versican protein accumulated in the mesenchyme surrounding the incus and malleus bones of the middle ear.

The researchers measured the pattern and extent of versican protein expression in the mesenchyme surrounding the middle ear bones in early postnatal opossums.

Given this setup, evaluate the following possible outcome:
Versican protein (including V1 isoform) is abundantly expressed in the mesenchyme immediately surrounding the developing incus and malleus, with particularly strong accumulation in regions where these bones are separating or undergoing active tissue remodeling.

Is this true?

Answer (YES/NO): NO